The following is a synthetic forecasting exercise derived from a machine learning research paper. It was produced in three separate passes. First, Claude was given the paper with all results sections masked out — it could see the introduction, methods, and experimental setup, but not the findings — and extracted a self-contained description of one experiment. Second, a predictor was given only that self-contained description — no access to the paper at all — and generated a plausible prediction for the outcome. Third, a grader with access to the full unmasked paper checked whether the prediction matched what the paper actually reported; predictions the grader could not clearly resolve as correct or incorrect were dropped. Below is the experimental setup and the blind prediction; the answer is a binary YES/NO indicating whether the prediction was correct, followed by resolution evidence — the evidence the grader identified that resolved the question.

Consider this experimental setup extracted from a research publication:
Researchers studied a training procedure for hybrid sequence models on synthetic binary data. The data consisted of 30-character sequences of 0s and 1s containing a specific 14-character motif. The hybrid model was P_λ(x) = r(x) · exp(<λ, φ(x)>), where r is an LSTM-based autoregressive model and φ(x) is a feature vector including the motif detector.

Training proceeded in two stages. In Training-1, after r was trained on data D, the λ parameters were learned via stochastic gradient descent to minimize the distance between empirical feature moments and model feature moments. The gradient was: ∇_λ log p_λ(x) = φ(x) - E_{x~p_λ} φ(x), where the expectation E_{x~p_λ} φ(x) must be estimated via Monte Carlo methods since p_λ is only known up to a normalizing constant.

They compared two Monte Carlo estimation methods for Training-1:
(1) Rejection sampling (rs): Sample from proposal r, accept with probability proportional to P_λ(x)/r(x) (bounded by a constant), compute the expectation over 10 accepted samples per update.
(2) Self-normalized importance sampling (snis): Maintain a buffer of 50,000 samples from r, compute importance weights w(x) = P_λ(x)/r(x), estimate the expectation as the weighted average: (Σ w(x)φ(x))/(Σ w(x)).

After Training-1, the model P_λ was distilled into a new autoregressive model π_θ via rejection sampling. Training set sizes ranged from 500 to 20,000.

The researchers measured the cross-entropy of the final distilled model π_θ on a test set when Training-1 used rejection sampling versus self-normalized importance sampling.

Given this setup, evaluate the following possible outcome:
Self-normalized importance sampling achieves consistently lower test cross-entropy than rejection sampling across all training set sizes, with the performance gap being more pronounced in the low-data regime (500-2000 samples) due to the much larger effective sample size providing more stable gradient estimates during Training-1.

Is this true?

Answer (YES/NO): NO